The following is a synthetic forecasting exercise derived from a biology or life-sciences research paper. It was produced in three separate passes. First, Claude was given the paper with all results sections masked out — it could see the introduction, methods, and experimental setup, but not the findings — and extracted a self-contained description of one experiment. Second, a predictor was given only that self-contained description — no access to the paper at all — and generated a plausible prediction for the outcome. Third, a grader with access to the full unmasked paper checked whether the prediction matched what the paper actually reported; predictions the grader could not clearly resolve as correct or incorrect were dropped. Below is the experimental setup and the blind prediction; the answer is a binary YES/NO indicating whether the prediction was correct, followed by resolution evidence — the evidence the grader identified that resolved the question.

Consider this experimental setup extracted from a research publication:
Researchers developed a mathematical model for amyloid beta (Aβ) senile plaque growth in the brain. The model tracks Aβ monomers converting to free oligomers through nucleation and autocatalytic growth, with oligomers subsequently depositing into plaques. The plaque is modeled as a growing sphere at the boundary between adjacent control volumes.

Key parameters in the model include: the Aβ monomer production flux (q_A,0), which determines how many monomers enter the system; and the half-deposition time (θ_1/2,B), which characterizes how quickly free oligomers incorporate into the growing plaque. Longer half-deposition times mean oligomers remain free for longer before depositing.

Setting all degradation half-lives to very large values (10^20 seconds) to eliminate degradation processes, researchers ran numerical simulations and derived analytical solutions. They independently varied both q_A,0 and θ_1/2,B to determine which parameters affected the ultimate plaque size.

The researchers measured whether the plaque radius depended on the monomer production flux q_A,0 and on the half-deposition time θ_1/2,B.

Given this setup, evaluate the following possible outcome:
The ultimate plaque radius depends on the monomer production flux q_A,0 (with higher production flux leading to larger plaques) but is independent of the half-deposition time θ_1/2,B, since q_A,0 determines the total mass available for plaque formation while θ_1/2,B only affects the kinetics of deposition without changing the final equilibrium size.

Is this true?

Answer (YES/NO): YES